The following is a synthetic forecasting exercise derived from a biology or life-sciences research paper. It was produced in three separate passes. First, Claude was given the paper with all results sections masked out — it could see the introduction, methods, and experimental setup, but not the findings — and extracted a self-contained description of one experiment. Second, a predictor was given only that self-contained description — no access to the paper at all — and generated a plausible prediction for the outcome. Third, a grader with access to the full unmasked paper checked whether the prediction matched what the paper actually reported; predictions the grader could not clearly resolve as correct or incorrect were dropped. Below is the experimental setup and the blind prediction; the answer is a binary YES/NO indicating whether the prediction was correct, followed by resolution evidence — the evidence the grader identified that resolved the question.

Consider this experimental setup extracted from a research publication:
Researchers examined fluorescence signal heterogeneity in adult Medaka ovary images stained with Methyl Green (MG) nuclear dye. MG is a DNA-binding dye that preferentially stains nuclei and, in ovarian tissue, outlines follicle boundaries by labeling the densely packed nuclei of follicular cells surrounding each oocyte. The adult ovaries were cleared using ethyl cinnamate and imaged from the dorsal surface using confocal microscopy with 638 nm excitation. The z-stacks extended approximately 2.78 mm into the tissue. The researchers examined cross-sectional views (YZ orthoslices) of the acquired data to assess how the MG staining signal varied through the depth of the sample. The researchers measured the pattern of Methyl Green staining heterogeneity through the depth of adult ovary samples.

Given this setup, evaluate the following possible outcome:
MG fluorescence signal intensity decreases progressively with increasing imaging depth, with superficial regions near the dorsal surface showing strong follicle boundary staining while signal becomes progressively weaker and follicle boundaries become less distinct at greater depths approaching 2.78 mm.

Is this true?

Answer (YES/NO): YES